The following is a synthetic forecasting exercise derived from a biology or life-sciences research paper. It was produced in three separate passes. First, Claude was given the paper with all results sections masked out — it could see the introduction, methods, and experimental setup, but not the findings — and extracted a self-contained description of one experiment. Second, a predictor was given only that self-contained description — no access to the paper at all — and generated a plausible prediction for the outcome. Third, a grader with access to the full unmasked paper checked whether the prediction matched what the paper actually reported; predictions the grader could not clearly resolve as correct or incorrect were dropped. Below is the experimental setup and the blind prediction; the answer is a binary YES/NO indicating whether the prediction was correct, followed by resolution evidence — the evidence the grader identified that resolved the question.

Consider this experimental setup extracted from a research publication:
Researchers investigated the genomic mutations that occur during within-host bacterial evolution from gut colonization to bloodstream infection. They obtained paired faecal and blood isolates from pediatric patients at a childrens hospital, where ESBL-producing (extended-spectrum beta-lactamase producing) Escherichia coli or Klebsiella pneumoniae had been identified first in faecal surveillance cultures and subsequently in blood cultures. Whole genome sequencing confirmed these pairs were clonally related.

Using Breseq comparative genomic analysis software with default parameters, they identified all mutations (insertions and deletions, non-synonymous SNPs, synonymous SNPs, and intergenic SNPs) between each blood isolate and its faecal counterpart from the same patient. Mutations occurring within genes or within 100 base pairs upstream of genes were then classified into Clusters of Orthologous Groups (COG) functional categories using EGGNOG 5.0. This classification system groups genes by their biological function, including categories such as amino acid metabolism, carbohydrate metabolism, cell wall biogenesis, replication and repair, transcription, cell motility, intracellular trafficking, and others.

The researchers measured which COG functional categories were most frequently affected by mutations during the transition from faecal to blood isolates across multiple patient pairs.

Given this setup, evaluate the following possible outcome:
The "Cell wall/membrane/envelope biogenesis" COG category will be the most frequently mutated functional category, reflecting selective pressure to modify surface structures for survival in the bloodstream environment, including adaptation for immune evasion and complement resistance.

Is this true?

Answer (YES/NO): NO